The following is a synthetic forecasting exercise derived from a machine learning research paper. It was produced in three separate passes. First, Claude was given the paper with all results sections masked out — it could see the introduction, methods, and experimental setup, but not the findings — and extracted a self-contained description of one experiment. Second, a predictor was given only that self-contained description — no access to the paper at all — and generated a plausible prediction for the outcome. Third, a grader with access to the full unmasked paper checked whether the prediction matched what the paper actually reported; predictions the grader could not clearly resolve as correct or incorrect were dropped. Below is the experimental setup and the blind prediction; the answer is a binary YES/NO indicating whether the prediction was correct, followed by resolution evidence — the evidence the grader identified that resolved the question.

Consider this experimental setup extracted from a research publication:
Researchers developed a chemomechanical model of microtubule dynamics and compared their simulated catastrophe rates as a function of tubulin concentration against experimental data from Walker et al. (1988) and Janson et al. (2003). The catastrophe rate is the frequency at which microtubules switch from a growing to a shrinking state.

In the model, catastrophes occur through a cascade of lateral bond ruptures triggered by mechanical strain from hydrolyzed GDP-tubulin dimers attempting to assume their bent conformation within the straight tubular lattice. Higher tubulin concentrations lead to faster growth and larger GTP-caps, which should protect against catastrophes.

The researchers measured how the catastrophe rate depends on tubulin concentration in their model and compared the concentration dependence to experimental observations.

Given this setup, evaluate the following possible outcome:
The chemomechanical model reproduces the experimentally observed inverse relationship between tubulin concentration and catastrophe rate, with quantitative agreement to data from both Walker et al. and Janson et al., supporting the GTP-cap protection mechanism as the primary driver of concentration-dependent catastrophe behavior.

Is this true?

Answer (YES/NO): NO